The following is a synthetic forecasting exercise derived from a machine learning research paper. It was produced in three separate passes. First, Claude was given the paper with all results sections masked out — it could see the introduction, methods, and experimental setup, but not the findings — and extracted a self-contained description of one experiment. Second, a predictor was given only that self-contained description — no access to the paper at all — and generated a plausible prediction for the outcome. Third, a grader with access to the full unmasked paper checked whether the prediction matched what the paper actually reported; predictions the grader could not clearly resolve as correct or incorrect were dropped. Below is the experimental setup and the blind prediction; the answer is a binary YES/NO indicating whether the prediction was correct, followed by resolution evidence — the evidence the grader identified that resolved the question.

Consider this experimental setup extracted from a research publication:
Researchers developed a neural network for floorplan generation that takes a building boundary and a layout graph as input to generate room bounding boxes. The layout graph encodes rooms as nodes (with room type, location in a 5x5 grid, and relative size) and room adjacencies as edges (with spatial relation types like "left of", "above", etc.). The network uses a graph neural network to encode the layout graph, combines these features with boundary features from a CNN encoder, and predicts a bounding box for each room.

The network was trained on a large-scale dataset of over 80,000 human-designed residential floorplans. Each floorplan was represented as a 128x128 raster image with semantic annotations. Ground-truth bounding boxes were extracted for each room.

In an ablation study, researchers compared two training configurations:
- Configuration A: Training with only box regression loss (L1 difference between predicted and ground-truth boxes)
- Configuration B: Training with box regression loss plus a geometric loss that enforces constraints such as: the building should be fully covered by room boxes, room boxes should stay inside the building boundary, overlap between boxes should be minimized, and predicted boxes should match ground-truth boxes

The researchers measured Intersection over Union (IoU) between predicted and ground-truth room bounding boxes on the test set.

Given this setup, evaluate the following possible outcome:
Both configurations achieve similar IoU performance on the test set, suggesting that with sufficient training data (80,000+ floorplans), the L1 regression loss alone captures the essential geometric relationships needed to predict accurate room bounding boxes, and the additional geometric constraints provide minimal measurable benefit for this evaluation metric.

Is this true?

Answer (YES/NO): NO